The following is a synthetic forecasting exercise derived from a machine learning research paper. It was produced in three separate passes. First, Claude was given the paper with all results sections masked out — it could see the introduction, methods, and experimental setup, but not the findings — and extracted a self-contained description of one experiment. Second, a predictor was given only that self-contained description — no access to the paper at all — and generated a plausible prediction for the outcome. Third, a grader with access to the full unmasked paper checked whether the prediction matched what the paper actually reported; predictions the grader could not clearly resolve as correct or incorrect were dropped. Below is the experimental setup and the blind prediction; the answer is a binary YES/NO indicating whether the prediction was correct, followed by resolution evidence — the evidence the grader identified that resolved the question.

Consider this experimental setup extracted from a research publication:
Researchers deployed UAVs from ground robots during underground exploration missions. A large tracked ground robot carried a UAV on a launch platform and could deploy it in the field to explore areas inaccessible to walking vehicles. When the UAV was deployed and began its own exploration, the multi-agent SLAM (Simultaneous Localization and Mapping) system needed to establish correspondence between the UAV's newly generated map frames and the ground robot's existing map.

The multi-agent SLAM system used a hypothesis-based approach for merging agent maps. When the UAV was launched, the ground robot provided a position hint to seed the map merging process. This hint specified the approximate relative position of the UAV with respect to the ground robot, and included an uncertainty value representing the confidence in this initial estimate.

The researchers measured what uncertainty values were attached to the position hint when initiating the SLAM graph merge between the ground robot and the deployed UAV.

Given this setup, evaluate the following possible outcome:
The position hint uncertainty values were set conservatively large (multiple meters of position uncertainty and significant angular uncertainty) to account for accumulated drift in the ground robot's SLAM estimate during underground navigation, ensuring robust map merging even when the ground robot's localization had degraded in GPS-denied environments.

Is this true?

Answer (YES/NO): NO